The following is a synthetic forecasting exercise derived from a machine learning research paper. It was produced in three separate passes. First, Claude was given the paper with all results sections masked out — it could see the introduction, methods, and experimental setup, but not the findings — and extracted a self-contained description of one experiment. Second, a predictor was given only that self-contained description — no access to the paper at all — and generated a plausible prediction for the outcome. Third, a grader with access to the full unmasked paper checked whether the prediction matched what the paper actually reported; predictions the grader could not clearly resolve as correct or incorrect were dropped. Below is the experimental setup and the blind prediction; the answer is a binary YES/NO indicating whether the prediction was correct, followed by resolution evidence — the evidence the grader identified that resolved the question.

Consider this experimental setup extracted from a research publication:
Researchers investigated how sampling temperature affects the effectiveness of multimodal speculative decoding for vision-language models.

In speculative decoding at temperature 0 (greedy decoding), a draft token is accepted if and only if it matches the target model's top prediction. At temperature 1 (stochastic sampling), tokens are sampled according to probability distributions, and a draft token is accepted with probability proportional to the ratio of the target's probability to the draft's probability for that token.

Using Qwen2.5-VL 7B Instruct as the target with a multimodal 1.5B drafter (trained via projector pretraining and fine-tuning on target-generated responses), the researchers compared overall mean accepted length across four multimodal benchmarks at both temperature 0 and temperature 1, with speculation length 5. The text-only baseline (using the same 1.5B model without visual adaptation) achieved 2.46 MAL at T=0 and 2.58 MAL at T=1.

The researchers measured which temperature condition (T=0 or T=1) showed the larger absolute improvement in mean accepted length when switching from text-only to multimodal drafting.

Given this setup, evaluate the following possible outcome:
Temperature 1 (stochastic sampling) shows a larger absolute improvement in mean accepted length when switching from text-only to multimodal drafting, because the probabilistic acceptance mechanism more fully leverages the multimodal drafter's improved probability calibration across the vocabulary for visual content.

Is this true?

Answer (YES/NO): NO